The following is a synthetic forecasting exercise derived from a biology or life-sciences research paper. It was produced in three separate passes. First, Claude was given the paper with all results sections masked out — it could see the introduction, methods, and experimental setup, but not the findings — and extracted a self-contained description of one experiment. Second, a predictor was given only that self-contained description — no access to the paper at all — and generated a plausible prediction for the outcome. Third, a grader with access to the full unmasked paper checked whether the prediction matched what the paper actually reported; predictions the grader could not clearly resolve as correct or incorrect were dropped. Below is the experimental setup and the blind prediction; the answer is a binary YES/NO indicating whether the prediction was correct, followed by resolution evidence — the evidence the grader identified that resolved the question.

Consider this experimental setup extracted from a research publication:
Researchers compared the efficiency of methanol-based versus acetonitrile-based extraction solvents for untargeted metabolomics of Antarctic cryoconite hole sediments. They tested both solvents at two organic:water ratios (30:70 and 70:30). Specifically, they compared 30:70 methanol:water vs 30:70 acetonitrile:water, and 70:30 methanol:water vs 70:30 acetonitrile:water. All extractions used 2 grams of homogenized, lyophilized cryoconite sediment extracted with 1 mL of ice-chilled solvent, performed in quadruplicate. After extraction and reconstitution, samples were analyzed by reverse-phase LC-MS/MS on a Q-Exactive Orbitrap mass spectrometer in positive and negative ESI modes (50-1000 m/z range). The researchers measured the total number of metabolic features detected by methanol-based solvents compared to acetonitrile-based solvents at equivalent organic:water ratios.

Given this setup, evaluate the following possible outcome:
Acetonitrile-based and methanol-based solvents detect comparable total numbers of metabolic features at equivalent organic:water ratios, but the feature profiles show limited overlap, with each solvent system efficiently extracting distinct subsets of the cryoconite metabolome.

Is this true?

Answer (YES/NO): NO